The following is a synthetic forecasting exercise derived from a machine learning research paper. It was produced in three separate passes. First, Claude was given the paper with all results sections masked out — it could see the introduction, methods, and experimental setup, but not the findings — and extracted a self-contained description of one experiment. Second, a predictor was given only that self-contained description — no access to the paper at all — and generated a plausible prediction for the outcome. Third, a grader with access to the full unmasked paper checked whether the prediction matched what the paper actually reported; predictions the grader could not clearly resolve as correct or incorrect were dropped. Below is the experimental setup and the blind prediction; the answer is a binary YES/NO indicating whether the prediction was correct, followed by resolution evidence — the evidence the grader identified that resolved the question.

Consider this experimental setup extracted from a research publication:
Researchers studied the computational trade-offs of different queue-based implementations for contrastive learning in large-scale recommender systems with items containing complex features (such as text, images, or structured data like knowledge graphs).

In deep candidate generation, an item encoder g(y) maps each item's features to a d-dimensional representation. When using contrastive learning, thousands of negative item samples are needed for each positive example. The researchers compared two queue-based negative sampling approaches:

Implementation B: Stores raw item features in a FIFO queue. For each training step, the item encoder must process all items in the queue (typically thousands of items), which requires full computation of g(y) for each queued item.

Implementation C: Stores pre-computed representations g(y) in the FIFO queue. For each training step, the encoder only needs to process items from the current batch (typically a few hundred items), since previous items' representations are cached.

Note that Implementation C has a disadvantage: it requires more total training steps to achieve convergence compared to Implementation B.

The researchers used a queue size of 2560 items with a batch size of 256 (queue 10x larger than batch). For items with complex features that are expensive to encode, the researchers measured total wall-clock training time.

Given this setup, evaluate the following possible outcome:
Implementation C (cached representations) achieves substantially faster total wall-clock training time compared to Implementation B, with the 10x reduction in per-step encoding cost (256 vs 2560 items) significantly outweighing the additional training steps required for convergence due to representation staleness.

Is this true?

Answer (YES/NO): YES